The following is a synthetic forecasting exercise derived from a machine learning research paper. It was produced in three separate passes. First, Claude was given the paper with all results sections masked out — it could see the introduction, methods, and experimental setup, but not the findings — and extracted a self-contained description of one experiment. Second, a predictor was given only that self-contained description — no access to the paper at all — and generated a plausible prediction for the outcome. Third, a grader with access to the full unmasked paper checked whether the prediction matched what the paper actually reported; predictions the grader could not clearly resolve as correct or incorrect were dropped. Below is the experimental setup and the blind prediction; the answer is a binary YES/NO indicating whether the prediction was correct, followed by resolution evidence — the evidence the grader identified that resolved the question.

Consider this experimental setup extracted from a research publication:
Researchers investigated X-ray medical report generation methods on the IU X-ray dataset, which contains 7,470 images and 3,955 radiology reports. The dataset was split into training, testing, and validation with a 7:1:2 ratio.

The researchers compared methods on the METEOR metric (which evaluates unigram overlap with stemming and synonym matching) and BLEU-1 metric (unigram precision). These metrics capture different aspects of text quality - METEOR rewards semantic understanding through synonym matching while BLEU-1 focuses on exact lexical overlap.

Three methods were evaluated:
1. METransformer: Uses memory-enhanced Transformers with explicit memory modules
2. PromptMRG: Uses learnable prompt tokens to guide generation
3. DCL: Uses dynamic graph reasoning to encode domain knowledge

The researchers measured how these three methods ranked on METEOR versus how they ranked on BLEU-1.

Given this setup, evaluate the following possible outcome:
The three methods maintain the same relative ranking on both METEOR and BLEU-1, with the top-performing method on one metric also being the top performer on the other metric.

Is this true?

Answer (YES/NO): NO